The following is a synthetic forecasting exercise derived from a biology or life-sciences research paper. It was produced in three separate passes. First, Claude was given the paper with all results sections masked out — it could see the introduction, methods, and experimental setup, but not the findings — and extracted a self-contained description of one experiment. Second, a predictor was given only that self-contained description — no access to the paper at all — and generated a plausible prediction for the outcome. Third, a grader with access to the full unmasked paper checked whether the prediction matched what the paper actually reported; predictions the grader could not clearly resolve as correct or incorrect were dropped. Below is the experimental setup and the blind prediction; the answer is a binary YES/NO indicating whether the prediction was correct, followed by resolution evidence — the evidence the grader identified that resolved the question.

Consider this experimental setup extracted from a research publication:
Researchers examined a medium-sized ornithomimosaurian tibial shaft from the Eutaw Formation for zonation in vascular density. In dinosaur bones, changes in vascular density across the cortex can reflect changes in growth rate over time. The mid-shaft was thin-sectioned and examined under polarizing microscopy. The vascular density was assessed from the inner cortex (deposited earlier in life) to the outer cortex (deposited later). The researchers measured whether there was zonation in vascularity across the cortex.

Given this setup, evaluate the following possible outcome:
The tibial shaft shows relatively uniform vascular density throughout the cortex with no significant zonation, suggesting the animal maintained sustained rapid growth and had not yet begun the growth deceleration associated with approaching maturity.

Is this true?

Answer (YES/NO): NO